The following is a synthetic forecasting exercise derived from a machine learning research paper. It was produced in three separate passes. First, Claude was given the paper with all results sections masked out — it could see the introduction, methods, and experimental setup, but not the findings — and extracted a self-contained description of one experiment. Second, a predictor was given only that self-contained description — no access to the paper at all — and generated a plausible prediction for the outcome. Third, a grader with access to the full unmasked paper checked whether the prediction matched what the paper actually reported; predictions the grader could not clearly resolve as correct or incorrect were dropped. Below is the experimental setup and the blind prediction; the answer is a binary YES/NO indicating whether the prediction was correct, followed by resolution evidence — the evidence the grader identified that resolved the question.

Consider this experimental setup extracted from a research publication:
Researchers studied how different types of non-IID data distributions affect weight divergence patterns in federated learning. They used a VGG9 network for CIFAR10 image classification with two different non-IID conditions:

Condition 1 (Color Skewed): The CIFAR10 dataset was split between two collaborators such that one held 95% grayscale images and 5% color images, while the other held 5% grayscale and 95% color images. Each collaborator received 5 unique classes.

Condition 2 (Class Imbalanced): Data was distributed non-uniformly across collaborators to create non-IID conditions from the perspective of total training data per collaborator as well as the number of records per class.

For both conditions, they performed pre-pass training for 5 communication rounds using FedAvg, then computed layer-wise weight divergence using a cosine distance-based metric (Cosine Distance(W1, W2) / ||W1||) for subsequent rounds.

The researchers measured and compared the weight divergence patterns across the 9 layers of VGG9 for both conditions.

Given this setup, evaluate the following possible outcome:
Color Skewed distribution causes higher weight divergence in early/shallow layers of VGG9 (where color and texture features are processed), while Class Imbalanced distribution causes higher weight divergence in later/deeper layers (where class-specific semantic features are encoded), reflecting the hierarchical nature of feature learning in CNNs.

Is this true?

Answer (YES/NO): NO